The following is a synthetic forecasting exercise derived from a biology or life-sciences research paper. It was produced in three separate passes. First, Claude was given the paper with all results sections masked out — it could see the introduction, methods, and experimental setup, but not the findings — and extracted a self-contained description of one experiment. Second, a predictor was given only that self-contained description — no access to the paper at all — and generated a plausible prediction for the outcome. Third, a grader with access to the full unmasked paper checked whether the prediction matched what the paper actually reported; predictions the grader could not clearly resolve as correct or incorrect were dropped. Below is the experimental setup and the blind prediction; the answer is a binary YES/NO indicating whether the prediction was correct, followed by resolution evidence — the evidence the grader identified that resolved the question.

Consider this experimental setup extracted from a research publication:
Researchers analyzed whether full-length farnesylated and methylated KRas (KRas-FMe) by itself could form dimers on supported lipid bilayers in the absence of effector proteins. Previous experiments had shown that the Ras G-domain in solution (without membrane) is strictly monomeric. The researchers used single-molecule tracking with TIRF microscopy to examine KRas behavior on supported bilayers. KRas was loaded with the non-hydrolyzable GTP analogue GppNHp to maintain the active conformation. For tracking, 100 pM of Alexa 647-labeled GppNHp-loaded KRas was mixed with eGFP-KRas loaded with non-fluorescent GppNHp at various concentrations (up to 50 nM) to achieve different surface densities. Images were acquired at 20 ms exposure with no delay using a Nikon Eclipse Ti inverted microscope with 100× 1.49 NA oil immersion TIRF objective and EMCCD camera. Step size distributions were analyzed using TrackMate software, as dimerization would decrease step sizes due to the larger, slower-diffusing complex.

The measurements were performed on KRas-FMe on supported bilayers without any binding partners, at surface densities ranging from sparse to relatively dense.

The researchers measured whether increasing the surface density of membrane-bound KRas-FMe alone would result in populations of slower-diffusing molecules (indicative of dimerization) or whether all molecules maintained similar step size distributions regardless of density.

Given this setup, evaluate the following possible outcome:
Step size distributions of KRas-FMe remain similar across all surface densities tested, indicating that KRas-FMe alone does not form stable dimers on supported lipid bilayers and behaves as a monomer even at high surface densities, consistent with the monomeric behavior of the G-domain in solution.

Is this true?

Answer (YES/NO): YES